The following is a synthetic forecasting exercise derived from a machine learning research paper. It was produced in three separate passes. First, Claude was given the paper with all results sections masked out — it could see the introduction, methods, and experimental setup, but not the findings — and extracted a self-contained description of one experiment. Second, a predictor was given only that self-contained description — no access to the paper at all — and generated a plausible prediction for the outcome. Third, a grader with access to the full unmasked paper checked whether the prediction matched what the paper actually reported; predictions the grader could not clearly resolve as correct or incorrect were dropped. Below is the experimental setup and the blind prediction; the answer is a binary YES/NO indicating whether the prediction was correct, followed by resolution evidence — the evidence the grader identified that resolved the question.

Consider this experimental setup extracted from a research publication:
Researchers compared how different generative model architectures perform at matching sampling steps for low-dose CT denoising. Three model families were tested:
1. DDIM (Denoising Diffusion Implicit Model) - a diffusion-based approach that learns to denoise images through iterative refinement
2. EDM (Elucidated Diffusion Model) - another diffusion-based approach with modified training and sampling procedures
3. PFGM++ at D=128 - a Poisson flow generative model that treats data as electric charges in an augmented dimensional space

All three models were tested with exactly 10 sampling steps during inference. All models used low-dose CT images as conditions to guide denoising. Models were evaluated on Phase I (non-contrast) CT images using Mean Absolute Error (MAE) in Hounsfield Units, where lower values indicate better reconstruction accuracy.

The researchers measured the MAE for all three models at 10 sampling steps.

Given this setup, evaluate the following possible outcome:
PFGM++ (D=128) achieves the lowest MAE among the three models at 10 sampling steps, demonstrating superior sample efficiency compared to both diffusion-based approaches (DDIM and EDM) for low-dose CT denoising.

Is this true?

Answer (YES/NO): YES